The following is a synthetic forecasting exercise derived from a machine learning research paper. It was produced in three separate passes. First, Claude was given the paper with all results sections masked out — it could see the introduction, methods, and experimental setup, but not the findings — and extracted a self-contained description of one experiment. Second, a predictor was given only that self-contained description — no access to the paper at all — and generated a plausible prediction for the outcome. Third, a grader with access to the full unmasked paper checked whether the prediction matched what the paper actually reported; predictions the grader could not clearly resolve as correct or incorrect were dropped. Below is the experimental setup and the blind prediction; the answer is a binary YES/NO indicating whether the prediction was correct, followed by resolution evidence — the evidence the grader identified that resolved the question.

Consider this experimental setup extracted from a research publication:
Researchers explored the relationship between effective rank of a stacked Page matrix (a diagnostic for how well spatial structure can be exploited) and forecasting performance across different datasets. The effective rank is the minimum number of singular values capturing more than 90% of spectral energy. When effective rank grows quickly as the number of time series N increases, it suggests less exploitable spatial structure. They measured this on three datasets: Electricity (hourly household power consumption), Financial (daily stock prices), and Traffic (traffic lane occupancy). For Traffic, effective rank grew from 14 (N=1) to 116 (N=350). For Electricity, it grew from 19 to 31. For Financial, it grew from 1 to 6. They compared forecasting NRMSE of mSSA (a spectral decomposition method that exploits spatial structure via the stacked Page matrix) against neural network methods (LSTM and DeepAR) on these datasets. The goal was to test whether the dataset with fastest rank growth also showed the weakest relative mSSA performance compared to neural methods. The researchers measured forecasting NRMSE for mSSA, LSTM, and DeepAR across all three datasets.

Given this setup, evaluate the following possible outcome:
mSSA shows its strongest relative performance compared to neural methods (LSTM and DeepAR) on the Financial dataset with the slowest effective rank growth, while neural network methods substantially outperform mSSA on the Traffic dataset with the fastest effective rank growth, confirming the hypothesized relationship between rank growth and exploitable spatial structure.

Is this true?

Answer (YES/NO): YES